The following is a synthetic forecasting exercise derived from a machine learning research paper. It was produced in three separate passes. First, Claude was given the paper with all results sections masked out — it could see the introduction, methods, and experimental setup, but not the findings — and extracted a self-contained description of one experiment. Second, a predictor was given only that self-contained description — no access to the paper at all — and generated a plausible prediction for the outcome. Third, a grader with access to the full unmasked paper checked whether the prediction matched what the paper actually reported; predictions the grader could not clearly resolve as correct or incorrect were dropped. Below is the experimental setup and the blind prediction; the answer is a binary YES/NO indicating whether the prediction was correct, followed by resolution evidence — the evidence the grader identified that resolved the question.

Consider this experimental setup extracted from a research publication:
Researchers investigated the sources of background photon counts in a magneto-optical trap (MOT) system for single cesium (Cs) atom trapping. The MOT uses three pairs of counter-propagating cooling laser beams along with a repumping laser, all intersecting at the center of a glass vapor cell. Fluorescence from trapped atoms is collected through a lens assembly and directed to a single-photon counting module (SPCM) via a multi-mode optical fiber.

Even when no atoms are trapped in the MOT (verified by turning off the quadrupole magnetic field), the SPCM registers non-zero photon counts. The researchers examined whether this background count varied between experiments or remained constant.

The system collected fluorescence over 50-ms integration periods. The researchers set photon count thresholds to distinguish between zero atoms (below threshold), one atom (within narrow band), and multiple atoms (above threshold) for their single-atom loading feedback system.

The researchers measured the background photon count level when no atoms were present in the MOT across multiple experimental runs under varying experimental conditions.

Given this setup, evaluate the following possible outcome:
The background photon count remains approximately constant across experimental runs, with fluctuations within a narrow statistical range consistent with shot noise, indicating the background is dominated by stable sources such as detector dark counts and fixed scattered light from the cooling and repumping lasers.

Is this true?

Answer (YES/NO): NO